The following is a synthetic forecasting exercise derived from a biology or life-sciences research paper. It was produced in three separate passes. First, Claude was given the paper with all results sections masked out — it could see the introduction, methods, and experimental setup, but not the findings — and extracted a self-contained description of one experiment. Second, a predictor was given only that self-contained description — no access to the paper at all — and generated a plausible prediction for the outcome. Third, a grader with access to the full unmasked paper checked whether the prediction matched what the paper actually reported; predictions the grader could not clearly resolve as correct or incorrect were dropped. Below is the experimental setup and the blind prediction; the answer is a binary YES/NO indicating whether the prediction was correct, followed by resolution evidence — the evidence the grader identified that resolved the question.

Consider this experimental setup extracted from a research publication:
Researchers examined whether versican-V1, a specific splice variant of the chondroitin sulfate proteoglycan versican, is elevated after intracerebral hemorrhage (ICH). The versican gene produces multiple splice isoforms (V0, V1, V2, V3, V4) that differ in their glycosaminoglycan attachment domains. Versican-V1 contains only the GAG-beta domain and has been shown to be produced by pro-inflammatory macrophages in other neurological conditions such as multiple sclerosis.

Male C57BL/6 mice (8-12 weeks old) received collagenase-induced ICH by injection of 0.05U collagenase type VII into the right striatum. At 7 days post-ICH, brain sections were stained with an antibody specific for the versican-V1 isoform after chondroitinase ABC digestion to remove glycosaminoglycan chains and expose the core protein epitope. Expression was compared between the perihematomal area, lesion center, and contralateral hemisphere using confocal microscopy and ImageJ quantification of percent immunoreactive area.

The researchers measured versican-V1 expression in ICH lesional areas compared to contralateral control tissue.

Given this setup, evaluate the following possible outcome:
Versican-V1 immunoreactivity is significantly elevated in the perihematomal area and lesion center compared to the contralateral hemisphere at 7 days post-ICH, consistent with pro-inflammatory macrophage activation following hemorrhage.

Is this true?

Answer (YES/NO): NO